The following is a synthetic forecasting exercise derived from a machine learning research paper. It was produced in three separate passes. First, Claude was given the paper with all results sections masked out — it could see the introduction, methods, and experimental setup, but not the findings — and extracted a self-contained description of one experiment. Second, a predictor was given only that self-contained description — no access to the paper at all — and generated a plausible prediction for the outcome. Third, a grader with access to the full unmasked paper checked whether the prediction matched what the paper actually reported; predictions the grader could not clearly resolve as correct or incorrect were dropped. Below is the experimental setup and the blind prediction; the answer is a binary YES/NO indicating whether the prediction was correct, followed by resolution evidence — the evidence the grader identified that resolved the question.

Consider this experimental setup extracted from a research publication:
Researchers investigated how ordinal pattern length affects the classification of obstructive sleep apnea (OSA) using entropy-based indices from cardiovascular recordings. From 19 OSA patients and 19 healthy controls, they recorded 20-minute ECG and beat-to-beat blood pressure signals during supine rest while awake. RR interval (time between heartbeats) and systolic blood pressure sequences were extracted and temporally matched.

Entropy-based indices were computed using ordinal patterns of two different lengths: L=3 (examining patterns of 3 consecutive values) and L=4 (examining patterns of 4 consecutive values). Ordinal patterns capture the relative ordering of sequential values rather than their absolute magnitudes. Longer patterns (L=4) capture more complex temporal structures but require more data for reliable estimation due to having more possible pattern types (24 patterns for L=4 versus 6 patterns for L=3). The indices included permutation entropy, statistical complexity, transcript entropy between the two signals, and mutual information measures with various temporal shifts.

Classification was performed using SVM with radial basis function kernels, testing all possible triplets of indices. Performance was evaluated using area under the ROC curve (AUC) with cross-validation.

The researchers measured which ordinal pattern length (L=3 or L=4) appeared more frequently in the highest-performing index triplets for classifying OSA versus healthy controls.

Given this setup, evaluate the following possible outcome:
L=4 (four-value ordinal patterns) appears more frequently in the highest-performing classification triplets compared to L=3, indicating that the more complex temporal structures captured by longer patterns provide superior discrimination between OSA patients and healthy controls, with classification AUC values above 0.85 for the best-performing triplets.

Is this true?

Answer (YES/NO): NO